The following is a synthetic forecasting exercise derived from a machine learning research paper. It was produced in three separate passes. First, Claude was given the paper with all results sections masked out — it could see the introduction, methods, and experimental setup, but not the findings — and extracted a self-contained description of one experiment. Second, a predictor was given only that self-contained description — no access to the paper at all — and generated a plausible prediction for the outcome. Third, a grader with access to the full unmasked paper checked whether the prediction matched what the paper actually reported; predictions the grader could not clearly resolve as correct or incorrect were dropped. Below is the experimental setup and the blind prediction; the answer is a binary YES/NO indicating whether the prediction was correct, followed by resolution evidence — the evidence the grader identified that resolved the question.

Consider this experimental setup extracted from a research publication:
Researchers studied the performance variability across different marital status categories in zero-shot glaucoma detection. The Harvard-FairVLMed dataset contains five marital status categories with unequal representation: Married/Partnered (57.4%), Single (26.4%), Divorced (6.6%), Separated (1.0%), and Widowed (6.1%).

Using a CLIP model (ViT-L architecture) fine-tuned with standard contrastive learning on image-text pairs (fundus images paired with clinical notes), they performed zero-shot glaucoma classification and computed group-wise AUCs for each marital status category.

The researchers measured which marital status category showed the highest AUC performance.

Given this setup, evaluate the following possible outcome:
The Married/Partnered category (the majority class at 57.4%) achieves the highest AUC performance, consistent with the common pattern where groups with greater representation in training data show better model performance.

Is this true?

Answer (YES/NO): NO